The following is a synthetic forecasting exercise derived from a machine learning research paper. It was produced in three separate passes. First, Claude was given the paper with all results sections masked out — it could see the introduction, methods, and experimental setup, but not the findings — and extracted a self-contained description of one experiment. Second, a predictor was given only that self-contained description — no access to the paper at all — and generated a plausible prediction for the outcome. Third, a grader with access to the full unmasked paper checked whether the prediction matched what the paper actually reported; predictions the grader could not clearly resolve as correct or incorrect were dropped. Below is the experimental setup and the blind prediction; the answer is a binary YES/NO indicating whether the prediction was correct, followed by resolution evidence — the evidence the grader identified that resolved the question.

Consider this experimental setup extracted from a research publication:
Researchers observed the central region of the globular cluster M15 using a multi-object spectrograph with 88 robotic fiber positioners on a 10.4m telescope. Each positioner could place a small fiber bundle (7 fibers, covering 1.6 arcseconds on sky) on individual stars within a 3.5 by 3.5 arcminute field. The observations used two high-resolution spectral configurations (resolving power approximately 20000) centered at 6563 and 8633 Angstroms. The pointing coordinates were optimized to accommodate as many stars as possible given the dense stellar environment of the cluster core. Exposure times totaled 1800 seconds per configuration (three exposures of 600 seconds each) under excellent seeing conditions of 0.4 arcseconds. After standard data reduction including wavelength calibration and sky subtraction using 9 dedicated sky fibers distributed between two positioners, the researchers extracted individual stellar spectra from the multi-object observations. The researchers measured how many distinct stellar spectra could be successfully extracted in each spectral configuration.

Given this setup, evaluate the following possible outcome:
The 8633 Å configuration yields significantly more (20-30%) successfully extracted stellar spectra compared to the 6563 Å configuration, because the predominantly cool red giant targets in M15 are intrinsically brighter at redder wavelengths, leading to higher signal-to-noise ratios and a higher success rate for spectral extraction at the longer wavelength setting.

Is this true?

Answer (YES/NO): NO